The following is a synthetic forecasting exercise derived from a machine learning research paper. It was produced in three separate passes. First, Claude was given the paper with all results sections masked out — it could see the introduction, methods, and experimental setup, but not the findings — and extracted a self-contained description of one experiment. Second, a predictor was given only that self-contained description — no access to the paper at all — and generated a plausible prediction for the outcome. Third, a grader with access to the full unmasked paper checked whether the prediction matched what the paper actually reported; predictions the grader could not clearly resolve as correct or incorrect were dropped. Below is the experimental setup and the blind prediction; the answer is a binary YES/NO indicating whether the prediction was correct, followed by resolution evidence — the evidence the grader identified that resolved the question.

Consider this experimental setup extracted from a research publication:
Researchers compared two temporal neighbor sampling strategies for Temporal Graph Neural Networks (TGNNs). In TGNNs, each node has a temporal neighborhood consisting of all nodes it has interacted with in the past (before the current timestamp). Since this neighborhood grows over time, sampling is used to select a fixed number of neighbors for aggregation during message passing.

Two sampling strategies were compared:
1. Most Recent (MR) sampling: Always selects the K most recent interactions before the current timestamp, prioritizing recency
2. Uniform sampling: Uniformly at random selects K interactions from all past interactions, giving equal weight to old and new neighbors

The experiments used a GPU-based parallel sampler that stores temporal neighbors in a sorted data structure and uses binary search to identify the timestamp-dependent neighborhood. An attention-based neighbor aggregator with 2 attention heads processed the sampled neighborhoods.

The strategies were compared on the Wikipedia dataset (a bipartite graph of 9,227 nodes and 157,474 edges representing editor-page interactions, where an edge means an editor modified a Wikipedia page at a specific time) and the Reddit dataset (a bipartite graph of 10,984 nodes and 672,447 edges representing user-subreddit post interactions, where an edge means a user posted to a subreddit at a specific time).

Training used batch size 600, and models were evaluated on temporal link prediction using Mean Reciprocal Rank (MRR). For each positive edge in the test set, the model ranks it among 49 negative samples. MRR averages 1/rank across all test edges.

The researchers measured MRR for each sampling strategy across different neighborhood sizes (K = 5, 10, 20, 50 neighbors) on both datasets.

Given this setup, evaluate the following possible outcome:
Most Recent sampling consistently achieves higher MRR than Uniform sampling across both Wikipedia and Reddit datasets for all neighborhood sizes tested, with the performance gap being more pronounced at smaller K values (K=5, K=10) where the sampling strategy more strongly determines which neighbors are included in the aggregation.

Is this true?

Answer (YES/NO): NO